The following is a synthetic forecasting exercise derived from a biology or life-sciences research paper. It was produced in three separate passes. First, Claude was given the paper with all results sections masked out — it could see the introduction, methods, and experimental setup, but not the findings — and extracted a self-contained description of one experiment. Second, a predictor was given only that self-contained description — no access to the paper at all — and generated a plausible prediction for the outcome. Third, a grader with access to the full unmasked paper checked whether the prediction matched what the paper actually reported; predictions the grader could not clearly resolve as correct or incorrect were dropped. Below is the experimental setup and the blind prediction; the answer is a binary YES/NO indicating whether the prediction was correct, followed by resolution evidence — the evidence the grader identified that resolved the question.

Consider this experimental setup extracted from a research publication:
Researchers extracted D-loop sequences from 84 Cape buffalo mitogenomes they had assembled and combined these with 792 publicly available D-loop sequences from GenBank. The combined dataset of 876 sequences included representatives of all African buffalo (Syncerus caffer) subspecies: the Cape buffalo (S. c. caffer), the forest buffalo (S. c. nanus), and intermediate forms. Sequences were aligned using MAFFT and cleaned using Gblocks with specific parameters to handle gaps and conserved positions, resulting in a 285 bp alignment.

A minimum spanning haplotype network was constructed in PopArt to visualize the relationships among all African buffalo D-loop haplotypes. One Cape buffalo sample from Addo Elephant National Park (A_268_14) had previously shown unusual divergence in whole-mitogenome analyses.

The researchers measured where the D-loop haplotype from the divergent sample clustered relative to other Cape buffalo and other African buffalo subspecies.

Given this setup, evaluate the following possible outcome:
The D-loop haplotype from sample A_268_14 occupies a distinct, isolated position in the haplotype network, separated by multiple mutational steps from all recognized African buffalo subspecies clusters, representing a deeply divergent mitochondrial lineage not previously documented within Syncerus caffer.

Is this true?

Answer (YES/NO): NO